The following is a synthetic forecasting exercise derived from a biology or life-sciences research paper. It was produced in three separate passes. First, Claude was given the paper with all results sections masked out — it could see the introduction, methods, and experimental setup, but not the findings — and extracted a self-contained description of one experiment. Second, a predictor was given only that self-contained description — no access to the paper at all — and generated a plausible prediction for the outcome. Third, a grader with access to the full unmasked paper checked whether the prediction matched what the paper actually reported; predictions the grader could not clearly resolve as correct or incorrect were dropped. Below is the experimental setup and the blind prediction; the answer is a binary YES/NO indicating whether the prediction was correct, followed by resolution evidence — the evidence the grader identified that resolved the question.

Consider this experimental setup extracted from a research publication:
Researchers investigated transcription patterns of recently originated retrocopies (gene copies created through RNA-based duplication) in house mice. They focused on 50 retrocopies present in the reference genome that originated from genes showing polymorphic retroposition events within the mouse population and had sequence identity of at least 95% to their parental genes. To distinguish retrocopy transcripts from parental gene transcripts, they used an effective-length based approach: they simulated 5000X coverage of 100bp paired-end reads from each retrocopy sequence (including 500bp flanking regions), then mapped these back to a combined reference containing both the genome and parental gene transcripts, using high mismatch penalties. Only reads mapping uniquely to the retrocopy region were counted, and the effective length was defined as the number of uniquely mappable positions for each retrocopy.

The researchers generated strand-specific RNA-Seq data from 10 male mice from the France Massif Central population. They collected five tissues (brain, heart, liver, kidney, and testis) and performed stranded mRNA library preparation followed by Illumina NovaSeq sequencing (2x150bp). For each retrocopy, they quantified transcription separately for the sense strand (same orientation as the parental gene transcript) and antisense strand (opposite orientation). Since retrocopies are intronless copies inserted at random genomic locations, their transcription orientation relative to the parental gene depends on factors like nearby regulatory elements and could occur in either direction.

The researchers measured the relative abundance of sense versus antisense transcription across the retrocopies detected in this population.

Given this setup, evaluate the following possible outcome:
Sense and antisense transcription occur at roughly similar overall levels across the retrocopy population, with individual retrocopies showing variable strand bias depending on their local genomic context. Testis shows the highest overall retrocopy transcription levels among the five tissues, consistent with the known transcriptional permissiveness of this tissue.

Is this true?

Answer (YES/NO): NO